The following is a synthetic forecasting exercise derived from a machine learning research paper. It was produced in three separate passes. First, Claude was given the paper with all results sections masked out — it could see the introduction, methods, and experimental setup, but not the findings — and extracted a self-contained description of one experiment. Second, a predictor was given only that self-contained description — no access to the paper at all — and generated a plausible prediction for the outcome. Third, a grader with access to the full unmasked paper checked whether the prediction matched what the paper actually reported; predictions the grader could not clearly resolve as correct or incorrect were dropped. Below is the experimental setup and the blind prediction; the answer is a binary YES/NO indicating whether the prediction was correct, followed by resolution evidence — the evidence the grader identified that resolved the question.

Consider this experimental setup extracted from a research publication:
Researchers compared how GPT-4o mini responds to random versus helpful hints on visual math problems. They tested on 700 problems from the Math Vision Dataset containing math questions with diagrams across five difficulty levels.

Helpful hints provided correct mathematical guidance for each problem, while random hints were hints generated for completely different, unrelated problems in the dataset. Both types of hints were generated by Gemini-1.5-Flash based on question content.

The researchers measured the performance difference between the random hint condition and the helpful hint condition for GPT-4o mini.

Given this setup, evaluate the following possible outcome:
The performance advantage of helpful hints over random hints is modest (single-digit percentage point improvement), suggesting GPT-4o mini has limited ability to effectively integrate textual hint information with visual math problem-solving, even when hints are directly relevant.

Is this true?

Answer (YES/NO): YES